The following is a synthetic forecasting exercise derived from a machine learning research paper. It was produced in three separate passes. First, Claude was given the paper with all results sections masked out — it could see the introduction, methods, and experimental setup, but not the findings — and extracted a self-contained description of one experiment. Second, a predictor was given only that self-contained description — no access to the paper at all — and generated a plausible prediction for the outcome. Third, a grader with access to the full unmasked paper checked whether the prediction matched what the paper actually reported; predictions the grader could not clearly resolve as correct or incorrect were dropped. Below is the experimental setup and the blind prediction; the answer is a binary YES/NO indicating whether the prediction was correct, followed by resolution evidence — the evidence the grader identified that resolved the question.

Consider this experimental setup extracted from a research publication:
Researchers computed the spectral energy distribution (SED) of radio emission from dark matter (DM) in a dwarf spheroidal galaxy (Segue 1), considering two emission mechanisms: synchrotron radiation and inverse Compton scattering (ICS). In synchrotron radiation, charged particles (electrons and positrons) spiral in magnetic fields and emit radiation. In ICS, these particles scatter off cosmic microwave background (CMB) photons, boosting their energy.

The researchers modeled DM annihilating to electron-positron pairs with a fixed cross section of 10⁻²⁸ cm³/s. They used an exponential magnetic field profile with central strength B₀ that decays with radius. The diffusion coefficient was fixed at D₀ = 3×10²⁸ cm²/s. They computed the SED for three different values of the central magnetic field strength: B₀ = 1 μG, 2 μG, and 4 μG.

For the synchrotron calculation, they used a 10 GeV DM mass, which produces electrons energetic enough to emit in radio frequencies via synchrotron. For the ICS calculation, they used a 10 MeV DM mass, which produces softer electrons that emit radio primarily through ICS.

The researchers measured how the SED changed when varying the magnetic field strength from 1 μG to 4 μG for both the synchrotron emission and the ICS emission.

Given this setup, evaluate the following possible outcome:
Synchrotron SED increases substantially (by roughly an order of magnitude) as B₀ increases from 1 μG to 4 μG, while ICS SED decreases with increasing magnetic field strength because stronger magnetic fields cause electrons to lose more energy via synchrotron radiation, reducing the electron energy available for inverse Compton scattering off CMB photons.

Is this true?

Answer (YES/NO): NO